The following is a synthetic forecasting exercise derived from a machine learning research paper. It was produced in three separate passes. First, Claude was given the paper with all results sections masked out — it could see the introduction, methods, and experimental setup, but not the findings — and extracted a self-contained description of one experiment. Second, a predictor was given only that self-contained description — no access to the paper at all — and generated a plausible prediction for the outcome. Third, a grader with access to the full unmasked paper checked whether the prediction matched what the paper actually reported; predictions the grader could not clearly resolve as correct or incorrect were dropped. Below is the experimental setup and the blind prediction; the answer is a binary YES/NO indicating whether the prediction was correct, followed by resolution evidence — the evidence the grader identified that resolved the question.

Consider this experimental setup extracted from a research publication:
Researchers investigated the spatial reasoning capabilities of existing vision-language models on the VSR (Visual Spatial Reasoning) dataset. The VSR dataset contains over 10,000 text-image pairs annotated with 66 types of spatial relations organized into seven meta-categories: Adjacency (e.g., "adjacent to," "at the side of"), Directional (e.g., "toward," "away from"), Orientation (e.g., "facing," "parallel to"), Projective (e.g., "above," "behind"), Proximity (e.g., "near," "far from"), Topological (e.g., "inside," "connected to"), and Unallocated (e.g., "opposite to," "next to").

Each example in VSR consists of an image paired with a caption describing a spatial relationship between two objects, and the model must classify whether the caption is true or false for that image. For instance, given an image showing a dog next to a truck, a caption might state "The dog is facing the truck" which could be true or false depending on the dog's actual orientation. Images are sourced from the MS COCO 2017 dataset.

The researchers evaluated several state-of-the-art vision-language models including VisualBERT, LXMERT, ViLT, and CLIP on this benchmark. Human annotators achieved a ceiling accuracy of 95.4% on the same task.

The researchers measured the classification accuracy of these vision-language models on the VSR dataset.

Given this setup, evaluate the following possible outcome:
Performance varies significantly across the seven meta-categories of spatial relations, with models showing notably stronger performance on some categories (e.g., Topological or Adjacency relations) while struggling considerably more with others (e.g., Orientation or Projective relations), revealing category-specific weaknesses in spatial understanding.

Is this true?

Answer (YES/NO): NO